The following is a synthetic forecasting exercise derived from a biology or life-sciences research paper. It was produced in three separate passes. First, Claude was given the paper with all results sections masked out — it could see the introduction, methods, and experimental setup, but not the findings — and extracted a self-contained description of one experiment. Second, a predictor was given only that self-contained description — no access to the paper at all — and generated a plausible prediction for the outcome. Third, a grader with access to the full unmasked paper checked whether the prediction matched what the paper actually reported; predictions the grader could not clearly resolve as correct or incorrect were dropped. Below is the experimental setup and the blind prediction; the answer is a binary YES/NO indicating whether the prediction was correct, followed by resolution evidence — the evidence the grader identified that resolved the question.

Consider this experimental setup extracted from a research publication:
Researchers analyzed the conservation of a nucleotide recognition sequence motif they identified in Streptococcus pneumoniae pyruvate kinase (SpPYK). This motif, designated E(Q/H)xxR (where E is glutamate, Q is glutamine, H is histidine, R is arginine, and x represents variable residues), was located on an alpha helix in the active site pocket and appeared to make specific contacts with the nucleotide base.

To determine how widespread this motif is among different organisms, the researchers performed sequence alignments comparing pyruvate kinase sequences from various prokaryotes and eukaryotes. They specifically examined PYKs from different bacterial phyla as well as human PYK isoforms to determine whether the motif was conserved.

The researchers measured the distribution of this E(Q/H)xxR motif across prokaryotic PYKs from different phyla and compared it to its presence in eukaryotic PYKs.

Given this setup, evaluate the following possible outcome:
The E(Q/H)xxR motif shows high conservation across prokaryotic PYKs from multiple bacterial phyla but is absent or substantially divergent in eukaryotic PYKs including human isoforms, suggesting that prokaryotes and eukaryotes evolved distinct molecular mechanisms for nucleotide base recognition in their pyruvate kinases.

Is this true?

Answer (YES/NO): NO